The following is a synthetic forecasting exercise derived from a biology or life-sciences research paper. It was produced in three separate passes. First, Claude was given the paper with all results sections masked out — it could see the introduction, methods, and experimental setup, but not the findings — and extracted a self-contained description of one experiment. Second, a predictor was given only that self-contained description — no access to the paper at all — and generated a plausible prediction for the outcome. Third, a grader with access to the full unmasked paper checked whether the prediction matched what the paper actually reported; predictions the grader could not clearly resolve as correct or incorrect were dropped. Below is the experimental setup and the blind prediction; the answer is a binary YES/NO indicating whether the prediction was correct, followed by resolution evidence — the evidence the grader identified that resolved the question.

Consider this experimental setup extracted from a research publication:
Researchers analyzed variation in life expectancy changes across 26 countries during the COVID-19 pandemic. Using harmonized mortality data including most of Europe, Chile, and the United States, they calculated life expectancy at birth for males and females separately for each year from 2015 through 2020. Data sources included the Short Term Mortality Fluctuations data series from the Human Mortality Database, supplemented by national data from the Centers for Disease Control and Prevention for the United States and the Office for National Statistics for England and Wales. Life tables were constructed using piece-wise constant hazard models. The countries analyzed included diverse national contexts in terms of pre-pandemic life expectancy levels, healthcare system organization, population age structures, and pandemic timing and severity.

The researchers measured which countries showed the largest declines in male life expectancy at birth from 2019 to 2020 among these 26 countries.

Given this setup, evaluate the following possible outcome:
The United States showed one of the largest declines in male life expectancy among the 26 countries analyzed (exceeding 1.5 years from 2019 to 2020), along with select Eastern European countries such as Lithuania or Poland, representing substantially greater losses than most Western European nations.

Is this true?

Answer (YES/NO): YES